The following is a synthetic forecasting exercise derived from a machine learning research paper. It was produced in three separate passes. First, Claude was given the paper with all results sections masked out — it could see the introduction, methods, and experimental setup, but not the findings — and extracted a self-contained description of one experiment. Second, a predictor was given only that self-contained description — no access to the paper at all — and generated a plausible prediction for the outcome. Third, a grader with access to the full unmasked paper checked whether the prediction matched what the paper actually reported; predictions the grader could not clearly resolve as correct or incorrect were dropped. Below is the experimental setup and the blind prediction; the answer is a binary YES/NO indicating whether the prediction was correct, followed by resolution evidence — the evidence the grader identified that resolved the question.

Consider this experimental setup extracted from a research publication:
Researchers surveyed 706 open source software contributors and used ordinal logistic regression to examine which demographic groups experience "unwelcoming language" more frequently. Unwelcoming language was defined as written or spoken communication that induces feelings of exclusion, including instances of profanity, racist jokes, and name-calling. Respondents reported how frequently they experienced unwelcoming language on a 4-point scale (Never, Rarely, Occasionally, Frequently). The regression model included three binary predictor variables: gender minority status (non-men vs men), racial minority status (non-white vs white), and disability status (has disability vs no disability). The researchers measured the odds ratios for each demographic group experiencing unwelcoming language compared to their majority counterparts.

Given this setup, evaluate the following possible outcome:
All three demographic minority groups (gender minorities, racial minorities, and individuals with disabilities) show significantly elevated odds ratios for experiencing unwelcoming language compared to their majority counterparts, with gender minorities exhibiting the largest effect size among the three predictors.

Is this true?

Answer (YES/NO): NO